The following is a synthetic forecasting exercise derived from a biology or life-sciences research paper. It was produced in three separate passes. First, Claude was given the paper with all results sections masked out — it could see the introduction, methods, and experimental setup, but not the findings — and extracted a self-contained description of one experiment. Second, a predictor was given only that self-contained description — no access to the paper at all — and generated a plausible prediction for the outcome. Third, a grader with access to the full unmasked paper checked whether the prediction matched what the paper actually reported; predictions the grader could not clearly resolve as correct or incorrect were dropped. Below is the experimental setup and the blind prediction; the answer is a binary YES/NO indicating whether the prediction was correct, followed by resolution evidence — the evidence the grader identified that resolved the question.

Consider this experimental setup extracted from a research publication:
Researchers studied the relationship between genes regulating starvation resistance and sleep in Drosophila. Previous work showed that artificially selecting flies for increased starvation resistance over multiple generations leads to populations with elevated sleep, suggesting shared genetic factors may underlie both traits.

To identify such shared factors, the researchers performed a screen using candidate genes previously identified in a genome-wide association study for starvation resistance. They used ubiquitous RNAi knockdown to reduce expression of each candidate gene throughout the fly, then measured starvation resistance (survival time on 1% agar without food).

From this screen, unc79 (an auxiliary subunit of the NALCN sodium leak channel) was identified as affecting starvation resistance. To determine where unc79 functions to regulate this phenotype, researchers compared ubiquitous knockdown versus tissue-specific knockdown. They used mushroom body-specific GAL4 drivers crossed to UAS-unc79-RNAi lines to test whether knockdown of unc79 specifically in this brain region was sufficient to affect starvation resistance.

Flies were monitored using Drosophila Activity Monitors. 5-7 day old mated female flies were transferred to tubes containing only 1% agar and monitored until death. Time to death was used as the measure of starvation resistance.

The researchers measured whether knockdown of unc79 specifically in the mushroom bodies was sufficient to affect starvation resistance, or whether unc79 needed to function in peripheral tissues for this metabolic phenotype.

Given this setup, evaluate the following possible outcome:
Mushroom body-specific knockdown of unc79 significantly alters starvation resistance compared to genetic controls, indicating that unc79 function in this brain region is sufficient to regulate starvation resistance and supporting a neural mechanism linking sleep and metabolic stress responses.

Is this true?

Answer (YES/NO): YES